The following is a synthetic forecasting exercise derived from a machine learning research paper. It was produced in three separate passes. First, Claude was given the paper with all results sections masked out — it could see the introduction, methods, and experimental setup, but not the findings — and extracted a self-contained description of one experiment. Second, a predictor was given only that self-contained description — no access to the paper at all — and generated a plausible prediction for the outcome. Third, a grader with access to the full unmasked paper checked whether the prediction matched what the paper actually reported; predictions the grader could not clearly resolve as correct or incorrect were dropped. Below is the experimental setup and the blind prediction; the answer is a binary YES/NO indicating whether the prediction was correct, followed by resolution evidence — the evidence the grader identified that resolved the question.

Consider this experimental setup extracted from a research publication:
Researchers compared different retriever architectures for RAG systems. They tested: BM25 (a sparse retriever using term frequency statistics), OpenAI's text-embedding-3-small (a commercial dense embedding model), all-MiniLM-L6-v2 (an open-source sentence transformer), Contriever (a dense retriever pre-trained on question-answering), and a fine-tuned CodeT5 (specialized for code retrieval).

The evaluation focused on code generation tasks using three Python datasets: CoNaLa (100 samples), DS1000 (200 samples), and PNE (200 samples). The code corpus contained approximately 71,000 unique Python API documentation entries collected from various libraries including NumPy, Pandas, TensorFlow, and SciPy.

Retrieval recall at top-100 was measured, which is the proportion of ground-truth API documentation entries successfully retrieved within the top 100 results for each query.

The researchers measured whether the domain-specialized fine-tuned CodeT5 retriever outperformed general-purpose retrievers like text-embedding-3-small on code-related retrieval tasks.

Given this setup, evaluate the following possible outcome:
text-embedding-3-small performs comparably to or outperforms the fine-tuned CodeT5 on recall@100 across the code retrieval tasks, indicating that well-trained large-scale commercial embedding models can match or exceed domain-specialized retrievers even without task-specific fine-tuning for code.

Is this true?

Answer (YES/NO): YES